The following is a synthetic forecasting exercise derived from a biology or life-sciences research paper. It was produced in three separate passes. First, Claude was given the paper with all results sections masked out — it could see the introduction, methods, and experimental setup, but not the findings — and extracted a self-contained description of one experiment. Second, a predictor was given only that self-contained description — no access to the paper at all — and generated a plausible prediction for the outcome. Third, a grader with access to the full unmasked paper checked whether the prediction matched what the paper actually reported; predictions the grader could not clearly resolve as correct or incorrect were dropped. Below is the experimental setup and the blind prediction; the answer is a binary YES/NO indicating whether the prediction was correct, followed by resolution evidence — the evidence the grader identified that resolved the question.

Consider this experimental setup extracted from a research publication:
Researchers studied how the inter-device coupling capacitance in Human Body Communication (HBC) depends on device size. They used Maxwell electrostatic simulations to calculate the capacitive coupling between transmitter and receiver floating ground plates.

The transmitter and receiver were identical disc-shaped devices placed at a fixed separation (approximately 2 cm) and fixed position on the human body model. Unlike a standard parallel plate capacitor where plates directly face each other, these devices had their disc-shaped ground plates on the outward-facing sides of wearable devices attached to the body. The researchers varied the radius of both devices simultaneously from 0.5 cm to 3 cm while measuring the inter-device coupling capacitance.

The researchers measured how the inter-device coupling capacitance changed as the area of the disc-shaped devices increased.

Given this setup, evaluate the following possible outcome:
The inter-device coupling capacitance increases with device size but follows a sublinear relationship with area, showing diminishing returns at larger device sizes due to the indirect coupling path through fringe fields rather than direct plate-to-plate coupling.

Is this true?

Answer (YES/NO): NO